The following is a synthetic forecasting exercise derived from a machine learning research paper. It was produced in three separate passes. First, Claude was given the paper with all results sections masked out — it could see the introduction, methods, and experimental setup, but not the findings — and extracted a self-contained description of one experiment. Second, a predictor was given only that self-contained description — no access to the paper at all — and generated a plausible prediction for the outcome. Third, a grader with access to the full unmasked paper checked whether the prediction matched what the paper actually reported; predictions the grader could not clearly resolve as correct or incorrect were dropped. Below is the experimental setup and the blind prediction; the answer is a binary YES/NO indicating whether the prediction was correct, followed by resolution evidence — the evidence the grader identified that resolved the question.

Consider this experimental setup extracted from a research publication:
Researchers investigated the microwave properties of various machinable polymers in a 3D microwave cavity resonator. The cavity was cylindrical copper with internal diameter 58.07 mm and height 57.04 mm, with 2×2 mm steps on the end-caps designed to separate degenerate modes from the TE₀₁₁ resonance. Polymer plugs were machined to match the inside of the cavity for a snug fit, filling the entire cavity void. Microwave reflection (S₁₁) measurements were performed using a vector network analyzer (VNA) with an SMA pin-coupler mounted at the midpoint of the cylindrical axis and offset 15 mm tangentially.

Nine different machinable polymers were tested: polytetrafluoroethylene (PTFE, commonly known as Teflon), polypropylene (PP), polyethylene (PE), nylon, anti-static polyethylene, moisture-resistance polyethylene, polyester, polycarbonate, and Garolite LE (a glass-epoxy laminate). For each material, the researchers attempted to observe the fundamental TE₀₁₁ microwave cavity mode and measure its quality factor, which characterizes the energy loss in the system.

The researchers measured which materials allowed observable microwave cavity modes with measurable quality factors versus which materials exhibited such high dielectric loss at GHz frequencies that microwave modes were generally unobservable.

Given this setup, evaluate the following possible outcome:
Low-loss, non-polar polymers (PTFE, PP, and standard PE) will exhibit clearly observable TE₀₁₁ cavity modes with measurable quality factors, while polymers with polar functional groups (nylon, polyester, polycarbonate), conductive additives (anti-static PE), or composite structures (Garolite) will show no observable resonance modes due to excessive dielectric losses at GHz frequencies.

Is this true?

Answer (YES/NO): YES